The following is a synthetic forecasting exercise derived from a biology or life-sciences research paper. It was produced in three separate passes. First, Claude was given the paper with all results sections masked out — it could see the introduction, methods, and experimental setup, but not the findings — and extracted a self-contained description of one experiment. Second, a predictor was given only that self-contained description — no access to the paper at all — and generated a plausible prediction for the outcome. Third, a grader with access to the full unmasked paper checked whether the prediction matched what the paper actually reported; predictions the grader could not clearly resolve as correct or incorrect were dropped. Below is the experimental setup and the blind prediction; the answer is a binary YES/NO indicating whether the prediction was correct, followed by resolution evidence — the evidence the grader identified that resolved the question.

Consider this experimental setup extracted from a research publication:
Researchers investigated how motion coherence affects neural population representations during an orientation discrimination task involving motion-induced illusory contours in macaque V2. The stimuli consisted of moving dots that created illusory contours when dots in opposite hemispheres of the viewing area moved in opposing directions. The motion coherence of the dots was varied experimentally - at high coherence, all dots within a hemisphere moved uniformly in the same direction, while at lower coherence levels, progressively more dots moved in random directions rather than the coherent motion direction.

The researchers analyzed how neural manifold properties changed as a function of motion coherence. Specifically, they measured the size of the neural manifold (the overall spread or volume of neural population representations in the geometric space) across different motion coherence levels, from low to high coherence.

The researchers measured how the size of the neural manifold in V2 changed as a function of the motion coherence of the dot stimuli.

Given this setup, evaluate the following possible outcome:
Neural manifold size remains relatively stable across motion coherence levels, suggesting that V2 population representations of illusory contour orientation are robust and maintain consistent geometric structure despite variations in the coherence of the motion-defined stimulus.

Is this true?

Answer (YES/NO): NO